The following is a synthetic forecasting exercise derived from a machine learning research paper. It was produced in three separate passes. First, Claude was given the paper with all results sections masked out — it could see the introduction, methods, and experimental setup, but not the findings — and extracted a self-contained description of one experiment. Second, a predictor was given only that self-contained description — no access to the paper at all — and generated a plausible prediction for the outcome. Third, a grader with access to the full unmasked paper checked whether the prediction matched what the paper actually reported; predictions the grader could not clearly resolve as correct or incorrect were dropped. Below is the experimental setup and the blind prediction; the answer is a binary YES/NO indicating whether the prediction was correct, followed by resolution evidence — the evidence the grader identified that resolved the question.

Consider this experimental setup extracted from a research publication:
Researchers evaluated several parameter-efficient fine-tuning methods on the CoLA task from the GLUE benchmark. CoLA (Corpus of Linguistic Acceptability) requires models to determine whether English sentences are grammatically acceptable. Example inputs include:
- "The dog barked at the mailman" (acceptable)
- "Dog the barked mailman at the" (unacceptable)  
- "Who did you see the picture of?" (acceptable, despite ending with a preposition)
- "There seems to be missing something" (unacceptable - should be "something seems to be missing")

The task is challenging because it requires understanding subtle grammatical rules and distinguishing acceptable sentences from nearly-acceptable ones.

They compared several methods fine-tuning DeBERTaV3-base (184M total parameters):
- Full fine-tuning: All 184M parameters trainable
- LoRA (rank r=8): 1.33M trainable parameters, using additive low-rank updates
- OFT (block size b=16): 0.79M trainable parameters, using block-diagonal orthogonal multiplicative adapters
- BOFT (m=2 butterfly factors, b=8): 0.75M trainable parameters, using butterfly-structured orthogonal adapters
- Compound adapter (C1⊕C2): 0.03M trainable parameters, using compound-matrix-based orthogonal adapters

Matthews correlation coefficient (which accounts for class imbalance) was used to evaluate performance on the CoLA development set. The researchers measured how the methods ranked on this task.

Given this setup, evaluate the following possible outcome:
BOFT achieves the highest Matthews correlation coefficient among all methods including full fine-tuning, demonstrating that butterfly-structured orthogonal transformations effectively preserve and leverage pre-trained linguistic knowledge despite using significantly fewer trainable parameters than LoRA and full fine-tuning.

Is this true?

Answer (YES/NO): NO